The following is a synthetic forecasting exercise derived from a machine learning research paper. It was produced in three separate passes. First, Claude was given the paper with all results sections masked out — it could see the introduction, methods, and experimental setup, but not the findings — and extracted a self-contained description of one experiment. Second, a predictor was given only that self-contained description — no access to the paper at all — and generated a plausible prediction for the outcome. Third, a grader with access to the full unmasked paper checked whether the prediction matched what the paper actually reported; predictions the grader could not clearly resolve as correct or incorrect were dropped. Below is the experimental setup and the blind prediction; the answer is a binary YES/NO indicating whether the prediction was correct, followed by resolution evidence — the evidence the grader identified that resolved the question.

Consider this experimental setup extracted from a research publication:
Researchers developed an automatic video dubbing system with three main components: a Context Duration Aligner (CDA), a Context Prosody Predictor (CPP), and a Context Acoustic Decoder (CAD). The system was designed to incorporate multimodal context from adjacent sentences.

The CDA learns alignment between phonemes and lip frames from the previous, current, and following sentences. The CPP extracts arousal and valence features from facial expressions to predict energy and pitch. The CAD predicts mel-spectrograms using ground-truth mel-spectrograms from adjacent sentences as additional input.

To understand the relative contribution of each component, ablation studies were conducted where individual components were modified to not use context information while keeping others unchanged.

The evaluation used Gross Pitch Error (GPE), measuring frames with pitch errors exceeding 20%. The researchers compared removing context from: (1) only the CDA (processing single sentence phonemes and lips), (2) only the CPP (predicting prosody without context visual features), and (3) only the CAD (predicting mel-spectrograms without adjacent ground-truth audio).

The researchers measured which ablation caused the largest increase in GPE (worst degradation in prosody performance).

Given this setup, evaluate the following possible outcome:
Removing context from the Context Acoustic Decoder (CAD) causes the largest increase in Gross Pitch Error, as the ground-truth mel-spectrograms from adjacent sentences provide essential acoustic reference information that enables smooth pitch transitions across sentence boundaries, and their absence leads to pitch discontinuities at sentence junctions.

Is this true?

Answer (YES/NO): NO